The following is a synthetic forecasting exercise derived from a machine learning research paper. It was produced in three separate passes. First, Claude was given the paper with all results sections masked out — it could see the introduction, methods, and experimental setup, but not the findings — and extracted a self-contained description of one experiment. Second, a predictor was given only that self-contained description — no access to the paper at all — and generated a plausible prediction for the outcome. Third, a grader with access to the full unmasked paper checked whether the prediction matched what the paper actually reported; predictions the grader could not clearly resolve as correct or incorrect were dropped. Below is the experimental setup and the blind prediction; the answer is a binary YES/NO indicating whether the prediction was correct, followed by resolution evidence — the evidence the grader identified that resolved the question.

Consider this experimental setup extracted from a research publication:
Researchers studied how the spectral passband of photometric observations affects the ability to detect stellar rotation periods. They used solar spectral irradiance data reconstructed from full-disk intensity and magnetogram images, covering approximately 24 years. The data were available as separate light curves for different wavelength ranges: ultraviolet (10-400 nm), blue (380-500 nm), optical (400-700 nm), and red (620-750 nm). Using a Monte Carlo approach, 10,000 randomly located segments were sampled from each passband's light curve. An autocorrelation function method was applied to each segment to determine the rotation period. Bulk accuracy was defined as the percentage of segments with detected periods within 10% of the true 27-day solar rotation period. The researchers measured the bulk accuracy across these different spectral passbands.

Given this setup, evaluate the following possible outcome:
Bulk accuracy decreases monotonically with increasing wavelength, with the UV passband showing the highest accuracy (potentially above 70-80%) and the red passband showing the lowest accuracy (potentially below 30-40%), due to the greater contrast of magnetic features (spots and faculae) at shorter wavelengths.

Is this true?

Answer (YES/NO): NO